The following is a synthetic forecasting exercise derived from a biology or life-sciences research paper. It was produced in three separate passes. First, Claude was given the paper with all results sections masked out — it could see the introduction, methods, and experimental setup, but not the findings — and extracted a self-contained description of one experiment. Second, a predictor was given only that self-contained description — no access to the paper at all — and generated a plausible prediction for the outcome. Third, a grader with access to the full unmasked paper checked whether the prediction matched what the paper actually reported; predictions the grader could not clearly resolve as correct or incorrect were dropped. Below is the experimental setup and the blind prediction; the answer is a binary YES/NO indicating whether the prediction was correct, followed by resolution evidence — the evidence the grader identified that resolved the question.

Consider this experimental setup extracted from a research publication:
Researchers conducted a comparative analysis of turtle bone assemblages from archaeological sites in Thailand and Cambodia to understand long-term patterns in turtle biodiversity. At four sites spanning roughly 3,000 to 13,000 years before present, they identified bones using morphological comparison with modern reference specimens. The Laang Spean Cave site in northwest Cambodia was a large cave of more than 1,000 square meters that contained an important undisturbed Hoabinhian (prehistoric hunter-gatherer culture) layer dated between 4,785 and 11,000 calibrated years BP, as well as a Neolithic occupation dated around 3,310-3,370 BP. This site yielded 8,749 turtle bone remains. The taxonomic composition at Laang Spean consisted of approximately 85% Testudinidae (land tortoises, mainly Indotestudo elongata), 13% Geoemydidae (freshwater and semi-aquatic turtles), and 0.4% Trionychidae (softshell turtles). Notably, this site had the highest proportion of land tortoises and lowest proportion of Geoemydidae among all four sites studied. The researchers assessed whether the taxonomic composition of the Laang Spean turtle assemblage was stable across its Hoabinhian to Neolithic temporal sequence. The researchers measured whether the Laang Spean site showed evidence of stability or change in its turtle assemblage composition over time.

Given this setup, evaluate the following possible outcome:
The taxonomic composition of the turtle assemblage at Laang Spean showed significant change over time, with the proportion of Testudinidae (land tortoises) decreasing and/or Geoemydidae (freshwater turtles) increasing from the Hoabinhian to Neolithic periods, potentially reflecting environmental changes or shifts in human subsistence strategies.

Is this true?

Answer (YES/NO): NO